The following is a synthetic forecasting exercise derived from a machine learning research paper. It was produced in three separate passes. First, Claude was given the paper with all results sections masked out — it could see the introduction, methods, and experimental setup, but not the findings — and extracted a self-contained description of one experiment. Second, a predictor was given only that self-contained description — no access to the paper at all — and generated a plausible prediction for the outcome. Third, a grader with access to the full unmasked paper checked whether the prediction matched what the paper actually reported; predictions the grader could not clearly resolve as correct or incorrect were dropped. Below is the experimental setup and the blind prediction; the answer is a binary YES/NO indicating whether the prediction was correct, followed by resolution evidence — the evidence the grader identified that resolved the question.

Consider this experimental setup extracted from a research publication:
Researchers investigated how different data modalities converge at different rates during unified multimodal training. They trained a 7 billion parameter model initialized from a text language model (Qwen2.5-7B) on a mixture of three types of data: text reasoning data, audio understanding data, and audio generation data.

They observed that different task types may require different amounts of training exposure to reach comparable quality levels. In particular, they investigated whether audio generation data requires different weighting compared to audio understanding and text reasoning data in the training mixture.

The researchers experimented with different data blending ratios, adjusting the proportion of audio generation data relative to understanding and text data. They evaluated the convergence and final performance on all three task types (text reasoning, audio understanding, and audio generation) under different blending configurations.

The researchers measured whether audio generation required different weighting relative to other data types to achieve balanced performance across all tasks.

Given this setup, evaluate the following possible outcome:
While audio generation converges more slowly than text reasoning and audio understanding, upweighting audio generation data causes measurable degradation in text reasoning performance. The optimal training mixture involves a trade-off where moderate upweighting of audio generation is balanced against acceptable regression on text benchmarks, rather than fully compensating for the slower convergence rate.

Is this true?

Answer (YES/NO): NO